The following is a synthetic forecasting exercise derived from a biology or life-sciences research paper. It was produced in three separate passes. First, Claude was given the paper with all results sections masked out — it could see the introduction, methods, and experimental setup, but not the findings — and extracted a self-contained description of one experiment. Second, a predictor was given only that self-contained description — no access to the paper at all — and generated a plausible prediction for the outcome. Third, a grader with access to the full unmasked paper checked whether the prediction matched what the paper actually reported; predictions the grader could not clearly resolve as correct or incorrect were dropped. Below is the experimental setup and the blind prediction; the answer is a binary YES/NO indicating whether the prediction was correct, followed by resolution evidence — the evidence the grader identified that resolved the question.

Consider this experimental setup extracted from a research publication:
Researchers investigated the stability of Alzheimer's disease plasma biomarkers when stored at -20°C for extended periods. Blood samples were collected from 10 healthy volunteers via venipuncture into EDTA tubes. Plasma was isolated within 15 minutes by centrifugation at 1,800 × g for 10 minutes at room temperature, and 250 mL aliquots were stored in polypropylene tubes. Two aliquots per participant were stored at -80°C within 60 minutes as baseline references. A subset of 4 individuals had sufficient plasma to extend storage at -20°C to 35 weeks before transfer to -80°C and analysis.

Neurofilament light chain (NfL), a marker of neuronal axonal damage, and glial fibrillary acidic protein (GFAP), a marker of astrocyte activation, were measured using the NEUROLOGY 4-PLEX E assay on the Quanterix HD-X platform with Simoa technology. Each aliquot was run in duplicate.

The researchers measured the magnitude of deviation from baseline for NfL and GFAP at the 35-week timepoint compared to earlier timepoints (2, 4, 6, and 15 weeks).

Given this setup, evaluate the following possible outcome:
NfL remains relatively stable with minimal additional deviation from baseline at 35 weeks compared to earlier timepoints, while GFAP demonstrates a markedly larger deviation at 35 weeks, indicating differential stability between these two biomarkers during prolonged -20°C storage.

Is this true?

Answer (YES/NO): NO